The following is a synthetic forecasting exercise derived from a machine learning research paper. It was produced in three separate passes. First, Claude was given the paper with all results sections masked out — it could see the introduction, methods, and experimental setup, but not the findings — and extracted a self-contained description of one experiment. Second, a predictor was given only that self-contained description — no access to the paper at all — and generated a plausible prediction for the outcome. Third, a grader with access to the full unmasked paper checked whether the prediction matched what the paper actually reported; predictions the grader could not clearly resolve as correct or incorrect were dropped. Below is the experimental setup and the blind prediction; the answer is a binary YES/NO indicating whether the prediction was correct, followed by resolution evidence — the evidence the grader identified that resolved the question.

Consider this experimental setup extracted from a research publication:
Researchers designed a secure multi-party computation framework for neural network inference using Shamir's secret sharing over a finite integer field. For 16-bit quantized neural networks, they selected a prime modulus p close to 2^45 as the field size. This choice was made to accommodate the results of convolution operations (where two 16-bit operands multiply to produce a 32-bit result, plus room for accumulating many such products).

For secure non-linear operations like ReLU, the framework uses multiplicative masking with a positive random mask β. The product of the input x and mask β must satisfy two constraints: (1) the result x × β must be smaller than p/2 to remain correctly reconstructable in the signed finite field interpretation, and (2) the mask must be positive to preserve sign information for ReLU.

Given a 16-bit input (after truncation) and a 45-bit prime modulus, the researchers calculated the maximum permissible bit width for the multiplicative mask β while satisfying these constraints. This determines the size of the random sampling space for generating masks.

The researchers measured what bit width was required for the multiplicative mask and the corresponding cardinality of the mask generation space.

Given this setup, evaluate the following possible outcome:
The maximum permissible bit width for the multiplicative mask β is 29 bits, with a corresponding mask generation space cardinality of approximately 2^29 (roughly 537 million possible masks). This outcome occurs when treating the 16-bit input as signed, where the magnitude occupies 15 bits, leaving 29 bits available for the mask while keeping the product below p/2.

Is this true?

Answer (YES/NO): NO